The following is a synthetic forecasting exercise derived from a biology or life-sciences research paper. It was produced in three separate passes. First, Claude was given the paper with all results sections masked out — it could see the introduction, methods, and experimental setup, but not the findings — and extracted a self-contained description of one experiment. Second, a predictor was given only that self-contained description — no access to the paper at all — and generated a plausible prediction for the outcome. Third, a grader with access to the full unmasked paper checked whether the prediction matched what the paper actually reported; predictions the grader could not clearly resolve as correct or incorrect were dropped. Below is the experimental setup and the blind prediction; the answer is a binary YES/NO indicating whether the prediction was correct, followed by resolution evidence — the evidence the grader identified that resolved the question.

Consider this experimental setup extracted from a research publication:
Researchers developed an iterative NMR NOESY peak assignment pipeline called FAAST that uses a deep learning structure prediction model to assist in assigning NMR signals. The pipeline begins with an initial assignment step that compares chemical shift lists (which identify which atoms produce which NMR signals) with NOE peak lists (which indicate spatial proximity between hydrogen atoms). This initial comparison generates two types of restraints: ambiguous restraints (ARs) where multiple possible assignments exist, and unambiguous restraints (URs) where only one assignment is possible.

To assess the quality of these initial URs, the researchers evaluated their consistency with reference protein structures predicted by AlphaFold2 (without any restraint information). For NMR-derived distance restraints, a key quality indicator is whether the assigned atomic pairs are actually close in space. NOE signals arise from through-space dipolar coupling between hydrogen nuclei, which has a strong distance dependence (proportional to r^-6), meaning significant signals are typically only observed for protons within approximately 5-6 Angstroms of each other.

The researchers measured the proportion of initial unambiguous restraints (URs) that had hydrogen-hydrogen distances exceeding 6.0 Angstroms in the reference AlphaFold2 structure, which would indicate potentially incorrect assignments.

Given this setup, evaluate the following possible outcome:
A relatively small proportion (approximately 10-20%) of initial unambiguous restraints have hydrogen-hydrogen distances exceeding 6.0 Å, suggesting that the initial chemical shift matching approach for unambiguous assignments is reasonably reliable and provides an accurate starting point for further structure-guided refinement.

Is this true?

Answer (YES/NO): NO